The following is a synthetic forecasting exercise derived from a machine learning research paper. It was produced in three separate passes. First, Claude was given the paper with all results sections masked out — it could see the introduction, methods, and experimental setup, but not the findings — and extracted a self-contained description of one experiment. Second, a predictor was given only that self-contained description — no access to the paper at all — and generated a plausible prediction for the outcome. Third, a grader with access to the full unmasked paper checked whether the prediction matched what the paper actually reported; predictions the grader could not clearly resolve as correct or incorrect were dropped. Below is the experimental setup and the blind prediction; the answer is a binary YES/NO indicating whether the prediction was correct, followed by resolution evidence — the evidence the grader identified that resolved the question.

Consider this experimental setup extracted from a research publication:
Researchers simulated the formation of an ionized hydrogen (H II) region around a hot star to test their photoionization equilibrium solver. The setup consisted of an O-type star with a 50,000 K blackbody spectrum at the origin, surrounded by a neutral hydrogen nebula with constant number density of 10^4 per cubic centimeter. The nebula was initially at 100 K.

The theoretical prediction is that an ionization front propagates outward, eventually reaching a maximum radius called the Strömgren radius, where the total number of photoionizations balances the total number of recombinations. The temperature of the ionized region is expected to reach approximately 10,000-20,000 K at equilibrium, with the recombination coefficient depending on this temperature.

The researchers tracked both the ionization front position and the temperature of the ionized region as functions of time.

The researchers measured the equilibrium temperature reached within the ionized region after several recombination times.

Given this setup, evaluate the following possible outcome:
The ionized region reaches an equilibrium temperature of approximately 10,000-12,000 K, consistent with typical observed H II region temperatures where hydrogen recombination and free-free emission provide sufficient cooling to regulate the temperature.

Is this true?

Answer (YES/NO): YES